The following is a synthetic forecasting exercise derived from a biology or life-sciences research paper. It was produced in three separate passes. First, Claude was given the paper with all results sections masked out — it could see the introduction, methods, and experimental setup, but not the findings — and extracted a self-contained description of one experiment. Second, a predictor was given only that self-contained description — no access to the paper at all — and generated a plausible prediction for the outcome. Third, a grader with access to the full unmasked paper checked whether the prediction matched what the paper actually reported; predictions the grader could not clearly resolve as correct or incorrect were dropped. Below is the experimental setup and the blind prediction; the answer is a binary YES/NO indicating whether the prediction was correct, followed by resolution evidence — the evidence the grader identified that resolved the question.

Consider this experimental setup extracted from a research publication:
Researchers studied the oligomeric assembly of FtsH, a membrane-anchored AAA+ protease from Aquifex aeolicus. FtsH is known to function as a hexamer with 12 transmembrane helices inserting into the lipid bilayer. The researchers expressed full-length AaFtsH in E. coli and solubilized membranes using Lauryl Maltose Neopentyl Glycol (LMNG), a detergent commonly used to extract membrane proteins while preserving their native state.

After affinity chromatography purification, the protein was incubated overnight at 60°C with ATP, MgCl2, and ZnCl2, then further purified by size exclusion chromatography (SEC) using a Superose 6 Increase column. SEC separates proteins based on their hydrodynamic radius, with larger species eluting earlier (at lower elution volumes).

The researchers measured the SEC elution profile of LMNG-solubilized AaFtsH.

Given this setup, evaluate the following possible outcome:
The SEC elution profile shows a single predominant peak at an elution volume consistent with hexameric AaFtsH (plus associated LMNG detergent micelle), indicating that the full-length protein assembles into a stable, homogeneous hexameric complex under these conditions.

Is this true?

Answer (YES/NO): NO